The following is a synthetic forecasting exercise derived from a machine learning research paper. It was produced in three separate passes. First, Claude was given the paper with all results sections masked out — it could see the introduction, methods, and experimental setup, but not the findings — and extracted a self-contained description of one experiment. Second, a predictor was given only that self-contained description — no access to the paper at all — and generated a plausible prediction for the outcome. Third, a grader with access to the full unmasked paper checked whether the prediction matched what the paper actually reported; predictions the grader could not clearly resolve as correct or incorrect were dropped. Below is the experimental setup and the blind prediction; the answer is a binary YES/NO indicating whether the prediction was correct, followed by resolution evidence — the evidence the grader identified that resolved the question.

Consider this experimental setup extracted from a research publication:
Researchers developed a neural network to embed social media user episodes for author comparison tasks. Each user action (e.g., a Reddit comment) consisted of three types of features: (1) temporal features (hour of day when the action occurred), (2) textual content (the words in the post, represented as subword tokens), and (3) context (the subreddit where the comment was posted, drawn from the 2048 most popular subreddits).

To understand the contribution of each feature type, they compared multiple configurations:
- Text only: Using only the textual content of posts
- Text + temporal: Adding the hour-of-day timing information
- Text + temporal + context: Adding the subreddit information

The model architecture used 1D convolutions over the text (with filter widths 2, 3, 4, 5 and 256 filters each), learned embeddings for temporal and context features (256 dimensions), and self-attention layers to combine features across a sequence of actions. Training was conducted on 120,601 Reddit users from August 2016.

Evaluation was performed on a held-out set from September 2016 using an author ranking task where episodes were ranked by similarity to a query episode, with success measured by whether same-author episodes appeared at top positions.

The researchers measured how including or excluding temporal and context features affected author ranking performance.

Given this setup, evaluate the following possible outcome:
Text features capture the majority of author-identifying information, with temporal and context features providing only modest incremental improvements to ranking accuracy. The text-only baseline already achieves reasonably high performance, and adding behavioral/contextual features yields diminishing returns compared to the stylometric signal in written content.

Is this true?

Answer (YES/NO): NO